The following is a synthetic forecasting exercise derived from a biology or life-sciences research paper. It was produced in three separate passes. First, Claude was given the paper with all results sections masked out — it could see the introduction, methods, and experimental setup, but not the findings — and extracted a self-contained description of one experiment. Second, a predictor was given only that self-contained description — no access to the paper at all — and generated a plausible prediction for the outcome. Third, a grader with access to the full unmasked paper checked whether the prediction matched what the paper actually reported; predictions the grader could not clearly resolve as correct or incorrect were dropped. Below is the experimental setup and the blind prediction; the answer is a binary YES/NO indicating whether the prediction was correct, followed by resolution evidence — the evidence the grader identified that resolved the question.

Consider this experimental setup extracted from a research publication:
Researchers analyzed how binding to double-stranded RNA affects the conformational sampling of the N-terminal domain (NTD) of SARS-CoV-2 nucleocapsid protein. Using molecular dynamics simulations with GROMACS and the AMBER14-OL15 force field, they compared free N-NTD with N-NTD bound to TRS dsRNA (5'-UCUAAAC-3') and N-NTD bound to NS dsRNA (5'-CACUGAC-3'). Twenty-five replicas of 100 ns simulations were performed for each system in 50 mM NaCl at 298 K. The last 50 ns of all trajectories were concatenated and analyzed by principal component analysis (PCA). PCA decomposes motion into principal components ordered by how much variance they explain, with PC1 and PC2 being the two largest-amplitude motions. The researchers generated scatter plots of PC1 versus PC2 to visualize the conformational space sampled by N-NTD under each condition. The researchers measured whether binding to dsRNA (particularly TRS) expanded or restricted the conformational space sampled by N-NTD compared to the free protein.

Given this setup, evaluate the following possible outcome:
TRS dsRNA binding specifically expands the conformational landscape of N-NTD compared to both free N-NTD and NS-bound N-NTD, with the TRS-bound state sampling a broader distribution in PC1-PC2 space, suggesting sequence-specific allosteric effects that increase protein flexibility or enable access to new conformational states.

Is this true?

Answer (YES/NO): YES